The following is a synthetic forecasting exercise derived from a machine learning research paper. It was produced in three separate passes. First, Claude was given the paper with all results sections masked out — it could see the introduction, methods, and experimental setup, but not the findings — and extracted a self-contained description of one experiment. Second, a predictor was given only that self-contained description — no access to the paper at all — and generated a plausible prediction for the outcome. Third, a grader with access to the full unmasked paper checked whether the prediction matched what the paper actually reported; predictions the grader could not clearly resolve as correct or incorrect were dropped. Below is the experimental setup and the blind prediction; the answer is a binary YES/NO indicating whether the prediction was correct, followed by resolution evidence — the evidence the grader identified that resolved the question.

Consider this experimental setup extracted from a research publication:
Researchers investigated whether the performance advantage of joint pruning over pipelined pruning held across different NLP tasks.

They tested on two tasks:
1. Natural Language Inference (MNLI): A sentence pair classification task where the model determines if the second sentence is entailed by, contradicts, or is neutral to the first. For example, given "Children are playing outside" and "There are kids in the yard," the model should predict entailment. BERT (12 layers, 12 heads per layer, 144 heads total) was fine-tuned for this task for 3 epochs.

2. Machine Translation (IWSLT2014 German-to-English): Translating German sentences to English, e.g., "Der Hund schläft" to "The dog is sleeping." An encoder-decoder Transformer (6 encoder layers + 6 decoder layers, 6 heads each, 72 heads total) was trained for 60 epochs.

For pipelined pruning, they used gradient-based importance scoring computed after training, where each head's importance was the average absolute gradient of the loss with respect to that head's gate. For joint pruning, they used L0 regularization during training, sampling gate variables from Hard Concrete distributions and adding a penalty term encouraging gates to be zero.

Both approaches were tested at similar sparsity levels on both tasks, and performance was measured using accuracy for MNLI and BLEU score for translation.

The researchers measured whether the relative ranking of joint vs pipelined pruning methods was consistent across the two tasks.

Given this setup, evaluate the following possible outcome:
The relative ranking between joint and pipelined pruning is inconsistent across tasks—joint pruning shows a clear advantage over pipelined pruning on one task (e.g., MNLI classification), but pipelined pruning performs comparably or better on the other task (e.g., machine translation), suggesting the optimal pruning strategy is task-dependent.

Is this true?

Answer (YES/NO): NO